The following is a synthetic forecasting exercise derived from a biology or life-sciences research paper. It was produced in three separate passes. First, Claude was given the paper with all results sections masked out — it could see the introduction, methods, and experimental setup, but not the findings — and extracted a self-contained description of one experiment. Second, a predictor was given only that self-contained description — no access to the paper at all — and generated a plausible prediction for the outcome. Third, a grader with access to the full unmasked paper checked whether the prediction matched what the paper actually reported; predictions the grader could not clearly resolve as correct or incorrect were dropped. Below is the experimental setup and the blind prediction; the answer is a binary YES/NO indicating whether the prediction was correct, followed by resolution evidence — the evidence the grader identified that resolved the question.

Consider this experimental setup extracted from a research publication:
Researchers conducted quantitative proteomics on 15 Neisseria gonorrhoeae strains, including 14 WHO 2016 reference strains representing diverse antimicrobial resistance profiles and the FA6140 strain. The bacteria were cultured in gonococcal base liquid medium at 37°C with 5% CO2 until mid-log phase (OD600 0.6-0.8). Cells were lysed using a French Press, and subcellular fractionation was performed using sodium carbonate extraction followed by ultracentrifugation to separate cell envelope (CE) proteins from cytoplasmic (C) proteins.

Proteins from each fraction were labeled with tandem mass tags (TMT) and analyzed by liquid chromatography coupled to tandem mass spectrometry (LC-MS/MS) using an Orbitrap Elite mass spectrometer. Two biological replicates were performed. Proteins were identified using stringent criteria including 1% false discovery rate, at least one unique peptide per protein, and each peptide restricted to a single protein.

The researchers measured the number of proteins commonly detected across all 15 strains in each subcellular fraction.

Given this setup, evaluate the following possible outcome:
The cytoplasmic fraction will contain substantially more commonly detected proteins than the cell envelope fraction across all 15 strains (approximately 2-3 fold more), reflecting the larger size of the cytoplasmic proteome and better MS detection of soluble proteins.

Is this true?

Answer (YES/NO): NO